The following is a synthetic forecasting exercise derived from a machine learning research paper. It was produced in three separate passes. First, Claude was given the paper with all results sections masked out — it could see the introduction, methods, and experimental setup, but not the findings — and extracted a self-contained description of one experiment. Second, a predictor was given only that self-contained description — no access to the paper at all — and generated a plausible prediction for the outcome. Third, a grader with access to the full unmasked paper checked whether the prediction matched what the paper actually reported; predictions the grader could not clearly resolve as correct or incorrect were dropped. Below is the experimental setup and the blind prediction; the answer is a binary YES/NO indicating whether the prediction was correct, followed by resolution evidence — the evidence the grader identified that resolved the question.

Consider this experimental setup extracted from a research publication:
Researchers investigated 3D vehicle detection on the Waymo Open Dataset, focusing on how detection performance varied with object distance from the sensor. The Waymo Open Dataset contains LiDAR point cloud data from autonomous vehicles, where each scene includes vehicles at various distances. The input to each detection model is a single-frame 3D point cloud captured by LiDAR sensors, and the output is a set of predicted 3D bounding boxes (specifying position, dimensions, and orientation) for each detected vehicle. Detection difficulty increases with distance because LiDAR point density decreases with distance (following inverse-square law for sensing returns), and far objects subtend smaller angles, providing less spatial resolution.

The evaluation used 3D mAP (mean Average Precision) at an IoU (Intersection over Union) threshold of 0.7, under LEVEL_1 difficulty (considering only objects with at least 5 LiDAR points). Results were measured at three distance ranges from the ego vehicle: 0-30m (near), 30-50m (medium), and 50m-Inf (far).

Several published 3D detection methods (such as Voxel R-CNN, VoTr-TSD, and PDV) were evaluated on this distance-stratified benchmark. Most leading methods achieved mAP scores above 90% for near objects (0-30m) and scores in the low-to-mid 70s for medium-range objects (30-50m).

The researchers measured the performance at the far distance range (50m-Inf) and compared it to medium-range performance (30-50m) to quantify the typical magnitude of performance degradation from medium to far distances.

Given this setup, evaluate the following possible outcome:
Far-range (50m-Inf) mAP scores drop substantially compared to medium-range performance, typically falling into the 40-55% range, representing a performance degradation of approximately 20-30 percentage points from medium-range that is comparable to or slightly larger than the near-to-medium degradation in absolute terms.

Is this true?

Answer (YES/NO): YES